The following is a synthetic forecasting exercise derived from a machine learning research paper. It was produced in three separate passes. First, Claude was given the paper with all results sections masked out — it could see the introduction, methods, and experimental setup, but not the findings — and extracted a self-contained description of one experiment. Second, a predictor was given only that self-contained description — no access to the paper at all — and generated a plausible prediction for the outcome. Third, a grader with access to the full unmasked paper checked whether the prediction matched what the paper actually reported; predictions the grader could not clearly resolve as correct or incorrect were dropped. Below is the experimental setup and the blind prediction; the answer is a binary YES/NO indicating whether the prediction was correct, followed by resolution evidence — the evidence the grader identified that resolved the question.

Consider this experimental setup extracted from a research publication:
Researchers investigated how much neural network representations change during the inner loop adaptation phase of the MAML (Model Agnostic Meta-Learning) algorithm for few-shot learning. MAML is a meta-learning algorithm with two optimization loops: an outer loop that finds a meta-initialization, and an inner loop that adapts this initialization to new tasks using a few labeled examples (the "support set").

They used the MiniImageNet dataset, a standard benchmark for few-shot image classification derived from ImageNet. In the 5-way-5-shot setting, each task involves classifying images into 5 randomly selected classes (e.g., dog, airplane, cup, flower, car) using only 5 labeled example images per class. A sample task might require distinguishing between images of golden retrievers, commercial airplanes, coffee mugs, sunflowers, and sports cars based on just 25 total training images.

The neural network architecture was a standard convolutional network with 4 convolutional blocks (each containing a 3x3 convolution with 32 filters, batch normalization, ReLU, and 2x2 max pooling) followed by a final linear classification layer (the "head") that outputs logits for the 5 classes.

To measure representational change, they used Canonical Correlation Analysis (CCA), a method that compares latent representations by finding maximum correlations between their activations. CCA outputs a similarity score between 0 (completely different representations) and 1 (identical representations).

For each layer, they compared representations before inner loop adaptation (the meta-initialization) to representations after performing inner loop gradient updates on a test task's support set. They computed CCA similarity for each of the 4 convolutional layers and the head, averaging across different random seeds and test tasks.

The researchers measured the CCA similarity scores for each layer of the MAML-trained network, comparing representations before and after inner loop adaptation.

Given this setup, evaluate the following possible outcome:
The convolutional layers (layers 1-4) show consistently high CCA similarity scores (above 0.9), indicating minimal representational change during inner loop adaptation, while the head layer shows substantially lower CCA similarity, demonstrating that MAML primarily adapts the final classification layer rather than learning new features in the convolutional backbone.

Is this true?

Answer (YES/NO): YES